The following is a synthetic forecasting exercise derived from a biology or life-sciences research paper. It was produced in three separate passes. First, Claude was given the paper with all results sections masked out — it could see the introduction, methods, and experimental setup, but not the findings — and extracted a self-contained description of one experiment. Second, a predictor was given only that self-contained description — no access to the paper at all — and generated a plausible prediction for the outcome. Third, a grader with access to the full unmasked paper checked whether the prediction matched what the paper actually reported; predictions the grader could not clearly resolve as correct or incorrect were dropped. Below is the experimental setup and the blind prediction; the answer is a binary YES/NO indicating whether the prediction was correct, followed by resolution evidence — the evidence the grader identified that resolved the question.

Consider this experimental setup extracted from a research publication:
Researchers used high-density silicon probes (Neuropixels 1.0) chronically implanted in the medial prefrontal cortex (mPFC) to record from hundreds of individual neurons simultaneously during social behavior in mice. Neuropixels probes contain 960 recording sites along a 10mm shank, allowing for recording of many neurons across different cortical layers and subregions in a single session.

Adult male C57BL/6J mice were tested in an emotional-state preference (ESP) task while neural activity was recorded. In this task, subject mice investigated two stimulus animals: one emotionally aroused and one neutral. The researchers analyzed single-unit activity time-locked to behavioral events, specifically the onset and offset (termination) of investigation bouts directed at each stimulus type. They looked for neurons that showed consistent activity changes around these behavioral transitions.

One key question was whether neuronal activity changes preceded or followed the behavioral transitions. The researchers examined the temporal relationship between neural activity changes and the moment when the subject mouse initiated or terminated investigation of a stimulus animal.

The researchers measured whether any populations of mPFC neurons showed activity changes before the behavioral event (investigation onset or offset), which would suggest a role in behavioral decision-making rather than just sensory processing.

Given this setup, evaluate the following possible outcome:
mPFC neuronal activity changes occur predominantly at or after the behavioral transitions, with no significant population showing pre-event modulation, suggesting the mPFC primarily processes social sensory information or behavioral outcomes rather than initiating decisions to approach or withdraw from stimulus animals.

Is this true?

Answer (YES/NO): NO